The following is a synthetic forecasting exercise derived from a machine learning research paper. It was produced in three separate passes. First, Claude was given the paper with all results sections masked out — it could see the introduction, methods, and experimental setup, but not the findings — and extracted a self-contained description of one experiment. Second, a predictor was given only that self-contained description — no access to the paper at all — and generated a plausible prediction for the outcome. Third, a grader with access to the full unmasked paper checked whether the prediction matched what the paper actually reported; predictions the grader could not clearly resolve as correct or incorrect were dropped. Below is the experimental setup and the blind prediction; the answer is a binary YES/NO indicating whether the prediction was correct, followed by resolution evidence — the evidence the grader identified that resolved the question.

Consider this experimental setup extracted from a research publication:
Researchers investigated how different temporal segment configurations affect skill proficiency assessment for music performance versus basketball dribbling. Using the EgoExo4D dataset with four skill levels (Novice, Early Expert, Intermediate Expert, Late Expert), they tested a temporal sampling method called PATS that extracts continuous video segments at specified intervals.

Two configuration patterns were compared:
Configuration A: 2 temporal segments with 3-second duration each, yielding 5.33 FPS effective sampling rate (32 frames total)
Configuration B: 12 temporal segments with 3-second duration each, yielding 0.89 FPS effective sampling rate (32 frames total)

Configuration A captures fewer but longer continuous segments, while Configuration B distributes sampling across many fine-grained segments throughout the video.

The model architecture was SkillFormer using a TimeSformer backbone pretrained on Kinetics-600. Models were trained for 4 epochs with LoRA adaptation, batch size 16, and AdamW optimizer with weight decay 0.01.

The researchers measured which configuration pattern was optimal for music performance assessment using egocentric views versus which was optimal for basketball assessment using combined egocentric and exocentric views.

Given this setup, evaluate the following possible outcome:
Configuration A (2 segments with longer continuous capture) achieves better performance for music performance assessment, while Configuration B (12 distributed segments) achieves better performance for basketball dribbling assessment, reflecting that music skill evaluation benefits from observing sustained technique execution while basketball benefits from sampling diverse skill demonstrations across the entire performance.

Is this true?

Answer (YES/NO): NO